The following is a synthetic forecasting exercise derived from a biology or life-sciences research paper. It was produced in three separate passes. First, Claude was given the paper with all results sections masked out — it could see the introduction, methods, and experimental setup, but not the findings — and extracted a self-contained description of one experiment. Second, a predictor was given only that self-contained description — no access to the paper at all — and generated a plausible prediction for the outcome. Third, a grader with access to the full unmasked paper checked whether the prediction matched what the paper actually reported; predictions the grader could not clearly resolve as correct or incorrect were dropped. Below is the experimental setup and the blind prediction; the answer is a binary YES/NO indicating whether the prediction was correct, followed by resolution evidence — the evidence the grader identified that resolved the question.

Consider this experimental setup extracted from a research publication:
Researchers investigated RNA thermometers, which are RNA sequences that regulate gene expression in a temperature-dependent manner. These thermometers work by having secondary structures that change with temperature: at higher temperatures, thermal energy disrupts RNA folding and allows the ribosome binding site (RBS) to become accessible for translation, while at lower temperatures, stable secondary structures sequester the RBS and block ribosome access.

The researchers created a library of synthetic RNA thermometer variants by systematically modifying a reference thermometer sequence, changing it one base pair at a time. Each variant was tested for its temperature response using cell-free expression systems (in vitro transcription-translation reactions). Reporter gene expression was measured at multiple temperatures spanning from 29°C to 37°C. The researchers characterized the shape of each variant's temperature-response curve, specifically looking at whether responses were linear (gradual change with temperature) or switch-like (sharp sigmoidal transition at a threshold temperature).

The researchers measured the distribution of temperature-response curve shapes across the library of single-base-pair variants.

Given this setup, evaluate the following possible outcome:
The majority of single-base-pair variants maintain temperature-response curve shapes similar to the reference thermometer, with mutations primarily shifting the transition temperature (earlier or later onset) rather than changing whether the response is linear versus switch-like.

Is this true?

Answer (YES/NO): NO